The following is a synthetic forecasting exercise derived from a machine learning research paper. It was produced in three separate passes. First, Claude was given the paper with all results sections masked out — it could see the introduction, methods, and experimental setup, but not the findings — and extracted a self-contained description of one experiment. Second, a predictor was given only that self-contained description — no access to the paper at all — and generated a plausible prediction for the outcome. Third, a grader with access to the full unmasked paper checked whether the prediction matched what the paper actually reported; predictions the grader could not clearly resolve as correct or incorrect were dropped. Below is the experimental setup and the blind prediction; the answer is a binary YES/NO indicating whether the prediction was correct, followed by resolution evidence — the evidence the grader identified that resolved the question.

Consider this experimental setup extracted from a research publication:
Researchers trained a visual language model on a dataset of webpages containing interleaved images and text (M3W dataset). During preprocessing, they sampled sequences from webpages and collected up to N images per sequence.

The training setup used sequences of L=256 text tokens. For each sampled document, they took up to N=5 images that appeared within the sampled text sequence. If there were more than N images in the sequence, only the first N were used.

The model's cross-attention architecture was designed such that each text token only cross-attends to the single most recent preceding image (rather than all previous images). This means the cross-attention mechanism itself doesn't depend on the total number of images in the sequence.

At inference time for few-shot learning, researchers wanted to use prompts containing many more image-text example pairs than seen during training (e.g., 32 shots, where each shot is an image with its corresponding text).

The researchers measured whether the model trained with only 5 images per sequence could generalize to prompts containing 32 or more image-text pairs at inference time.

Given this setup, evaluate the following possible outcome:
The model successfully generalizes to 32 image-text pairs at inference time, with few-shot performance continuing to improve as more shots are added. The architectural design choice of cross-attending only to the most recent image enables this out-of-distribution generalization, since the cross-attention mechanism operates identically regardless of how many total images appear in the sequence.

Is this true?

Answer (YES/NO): YES